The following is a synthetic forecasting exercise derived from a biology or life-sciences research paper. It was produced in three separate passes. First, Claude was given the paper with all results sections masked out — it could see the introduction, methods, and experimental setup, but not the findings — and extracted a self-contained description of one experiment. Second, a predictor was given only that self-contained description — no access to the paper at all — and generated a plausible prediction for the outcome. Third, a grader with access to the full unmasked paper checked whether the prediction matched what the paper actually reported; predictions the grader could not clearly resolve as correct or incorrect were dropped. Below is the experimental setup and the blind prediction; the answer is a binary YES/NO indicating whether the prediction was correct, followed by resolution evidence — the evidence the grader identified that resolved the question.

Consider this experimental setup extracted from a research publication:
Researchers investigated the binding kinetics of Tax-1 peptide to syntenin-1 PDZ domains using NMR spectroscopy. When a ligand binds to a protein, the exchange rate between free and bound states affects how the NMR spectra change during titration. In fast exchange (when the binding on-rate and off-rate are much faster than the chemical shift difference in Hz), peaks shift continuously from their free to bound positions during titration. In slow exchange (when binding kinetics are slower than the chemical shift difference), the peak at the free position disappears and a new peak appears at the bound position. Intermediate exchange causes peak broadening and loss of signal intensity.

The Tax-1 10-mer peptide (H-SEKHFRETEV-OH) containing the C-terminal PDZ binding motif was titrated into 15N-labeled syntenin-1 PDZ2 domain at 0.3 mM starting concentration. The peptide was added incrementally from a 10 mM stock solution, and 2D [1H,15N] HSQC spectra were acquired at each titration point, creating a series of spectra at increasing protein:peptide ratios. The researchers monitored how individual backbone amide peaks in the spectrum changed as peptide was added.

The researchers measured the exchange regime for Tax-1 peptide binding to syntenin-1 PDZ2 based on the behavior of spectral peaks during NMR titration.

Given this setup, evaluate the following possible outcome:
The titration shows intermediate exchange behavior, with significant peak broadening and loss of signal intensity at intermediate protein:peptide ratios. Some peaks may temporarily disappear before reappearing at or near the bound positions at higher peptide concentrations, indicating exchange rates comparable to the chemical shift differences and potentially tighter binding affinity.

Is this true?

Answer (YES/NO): NO